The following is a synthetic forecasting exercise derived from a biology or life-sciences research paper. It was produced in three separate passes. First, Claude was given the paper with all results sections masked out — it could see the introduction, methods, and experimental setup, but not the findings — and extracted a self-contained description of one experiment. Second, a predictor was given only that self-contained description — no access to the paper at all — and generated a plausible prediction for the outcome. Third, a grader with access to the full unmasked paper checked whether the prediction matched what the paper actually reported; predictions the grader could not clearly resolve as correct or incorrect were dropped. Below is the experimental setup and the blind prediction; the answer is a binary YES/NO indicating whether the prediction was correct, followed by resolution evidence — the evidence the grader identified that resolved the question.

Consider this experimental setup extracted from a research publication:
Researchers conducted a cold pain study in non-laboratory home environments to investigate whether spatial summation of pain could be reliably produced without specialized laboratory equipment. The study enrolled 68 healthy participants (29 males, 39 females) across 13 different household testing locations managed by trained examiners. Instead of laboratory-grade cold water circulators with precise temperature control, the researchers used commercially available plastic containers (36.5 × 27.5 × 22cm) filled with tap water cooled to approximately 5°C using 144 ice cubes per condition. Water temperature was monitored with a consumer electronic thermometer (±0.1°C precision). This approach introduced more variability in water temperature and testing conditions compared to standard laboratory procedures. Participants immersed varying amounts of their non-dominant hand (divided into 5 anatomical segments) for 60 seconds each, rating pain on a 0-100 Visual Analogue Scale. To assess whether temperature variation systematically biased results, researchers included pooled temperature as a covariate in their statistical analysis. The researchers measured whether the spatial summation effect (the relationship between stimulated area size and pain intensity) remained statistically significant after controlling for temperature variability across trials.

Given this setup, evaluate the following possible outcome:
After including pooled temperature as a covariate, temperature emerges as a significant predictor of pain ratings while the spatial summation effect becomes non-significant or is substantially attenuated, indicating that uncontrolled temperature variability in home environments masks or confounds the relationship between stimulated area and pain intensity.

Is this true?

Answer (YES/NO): NO